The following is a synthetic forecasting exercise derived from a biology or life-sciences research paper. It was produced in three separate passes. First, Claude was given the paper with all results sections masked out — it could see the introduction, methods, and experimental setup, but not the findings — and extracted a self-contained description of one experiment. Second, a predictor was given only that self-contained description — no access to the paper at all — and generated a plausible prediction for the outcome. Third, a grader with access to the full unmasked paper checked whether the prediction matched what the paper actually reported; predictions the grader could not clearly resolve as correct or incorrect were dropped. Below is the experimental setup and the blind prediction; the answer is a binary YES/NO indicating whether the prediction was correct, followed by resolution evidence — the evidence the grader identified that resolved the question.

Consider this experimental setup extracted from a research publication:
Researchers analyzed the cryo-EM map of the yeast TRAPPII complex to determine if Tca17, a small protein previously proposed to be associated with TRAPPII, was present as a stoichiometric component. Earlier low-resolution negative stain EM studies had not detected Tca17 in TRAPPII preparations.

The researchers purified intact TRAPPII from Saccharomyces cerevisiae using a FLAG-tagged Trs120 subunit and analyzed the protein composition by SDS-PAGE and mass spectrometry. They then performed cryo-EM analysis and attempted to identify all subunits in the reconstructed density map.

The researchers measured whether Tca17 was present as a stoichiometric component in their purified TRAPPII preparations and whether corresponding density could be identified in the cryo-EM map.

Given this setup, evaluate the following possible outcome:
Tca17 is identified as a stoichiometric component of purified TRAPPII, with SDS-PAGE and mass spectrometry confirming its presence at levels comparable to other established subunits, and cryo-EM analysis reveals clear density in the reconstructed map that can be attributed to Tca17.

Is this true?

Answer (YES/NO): YES